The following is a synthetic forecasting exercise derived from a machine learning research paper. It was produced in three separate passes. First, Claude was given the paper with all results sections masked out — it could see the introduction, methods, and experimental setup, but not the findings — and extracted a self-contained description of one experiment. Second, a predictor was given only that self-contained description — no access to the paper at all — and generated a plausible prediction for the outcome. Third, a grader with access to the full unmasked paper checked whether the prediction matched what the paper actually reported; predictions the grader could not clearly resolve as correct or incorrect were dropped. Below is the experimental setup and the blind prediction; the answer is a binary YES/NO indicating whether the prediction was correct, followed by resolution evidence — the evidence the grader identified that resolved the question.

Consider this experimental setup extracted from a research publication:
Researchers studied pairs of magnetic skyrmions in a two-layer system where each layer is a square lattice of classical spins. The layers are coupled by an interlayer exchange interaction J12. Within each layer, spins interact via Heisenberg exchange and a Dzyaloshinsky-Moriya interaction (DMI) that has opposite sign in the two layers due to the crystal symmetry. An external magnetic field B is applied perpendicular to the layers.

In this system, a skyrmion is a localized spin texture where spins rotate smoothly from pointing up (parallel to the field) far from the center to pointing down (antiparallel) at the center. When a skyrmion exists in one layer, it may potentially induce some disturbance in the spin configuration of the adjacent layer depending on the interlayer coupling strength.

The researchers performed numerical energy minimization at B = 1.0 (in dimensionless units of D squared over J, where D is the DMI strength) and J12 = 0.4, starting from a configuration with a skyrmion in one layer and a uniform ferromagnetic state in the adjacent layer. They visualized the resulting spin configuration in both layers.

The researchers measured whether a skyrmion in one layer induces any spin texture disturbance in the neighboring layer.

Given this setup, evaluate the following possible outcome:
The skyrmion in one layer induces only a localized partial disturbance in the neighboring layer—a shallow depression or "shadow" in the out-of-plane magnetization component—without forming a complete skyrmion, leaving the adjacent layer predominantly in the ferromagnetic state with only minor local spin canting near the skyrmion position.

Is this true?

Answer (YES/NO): NO